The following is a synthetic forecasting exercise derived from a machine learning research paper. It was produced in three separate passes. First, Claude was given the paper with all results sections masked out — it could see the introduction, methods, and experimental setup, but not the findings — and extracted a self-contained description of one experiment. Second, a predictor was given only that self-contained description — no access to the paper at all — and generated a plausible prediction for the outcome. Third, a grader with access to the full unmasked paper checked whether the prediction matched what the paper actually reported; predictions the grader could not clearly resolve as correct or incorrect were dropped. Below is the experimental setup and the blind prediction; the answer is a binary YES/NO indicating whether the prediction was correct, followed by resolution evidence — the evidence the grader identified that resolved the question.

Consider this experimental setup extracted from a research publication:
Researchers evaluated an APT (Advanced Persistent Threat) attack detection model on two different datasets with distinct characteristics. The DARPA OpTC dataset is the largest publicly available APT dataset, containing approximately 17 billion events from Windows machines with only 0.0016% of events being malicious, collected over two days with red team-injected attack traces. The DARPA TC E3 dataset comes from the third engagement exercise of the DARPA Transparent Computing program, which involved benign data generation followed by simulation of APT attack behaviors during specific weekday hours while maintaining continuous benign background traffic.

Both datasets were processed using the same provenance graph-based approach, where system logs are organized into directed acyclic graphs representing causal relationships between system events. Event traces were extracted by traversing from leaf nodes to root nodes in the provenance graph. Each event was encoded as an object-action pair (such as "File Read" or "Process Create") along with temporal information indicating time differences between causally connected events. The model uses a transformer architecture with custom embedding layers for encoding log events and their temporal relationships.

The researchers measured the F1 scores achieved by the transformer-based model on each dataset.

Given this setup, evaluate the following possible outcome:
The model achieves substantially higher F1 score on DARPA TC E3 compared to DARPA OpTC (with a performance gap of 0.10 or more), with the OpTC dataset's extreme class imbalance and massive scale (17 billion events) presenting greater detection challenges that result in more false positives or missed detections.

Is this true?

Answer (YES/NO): NO